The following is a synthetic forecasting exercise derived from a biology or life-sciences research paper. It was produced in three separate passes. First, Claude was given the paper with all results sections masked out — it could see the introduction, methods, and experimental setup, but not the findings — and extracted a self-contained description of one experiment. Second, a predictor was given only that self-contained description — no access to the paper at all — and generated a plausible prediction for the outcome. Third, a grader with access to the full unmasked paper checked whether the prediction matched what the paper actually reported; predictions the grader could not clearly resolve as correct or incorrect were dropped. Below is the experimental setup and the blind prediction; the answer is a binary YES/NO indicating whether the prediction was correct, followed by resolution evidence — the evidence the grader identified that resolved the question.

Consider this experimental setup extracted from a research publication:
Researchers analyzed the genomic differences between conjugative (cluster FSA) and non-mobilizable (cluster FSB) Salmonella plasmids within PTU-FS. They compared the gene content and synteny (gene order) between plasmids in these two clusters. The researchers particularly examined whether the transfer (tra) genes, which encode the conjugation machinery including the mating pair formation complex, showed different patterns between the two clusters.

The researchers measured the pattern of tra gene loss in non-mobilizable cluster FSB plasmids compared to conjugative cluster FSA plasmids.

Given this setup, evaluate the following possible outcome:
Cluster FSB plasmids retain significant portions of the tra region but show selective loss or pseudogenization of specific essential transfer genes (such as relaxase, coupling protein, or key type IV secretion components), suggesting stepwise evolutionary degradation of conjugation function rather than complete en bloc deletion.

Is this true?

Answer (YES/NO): NO